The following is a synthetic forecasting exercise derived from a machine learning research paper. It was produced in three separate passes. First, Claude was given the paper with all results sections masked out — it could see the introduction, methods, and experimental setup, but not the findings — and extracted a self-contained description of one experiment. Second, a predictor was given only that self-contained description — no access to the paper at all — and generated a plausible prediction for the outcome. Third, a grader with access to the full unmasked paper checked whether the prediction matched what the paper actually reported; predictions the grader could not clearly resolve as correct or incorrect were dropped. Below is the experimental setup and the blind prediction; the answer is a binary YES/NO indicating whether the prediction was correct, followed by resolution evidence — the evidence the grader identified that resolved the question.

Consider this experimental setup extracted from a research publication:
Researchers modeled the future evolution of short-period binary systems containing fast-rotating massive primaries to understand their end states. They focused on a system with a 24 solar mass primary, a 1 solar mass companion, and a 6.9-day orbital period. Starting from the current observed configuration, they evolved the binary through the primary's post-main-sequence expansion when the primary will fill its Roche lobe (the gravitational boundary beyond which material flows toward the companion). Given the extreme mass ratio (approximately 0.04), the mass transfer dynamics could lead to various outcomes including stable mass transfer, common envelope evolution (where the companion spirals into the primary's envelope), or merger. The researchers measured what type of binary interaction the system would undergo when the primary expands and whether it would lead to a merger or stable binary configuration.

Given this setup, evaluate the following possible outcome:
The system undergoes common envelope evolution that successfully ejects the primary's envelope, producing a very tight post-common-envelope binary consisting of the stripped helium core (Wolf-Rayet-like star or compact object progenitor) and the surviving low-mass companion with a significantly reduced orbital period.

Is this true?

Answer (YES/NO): NO